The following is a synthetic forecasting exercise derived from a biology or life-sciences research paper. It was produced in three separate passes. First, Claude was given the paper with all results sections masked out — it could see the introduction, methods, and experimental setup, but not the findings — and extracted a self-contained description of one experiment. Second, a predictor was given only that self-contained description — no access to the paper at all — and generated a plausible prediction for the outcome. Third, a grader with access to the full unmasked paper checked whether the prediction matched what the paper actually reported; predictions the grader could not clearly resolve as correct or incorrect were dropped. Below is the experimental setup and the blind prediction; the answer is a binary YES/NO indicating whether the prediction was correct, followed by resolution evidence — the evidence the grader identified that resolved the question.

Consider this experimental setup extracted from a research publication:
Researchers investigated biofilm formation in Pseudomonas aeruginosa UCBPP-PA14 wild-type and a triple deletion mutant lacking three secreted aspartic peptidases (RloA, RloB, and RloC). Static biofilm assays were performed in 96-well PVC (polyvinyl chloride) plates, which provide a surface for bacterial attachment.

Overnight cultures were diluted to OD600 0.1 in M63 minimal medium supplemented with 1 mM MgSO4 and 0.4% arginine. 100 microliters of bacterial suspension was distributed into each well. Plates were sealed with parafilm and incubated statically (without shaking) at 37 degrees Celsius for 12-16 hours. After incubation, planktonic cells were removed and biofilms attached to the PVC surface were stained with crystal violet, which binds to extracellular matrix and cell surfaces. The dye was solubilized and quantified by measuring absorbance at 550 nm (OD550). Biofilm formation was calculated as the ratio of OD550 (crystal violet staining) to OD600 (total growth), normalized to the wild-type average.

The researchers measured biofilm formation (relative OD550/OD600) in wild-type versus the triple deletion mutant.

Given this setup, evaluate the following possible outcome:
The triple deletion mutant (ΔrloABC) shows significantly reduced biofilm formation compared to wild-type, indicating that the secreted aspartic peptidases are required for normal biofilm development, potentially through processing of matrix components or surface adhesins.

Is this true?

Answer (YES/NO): YES